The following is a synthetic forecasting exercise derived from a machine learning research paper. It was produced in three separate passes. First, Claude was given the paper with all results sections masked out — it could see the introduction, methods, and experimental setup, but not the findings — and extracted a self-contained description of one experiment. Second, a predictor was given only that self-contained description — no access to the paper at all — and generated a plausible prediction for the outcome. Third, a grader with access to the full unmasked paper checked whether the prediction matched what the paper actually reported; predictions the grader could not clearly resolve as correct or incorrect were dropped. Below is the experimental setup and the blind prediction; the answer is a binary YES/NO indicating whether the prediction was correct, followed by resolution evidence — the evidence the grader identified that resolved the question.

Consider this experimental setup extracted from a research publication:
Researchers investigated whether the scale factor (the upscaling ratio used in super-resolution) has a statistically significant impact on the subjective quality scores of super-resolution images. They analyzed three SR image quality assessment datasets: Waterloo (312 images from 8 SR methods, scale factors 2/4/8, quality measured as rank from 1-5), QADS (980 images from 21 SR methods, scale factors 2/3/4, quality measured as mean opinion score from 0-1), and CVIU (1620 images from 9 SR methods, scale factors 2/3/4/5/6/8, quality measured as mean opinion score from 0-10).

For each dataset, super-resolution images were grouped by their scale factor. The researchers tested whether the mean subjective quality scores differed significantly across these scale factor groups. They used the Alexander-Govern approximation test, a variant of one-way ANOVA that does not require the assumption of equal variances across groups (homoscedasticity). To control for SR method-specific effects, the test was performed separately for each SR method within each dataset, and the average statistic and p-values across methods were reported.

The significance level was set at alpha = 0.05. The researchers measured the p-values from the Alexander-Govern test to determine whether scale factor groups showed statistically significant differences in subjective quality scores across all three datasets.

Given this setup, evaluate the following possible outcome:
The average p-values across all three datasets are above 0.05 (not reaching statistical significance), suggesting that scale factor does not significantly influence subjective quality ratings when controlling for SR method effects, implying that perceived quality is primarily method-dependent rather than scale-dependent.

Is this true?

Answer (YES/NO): NO